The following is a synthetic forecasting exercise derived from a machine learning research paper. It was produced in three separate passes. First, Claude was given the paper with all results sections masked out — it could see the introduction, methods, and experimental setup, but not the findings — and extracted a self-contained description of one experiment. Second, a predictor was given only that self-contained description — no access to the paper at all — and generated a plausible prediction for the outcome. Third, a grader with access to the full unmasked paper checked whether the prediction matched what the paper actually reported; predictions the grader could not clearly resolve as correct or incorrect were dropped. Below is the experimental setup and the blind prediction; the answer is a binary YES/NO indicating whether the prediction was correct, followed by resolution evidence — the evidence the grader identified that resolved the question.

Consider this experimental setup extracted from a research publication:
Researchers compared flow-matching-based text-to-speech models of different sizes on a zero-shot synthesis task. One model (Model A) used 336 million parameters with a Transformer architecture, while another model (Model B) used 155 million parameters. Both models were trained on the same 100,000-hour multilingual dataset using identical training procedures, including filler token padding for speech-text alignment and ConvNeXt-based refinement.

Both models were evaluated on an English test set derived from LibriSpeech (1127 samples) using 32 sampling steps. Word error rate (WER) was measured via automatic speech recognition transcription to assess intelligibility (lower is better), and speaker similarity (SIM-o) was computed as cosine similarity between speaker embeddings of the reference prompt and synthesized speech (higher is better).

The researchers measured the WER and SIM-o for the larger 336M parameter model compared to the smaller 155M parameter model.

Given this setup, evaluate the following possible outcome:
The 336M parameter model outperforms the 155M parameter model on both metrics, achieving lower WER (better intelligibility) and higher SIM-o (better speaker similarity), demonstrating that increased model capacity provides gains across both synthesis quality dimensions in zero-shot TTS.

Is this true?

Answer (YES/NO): YES